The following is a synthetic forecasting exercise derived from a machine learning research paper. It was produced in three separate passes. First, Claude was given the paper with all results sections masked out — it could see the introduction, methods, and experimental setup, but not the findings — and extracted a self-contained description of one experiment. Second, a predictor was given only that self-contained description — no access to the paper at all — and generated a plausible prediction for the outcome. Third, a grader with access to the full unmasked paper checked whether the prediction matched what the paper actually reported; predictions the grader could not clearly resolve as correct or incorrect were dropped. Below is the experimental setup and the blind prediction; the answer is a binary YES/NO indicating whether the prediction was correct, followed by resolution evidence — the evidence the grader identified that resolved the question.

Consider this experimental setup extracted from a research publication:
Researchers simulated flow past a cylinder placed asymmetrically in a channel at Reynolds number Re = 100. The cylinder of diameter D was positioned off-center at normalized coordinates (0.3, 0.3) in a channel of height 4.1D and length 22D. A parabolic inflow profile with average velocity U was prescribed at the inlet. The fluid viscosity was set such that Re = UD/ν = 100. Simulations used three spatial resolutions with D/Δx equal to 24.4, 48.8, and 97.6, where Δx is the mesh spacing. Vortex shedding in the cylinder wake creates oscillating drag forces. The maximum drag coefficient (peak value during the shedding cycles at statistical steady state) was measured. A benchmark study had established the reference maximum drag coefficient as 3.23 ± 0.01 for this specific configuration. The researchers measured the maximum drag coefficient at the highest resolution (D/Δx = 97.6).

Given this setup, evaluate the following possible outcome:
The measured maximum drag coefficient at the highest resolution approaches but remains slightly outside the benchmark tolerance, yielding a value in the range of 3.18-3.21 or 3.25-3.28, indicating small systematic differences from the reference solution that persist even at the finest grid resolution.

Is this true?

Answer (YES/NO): NO